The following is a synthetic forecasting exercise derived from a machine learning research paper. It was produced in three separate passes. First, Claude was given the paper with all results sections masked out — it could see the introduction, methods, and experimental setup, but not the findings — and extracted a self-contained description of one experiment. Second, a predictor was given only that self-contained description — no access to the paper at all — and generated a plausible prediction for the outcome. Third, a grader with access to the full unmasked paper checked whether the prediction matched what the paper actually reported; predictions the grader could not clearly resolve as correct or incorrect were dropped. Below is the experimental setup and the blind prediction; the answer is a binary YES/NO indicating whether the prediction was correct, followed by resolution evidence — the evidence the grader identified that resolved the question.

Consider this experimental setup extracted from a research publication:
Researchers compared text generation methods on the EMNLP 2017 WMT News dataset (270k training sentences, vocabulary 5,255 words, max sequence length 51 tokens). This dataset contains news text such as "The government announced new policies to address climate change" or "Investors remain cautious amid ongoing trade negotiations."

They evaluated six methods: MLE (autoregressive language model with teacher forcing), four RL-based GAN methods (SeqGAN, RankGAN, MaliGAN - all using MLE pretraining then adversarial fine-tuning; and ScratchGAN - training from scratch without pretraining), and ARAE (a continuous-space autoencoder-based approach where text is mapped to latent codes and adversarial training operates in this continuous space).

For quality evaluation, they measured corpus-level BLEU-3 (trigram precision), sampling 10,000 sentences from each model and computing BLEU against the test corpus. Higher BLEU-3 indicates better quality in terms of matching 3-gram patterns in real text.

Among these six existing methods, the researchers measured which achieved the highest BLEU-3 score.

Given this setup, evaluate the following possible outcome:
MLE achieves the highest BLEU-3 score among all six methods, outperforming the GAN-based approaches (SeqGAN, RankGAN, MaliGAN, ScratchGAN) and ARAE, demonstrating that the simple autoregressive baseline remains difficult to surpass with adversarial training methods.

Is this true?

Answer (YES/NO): NO